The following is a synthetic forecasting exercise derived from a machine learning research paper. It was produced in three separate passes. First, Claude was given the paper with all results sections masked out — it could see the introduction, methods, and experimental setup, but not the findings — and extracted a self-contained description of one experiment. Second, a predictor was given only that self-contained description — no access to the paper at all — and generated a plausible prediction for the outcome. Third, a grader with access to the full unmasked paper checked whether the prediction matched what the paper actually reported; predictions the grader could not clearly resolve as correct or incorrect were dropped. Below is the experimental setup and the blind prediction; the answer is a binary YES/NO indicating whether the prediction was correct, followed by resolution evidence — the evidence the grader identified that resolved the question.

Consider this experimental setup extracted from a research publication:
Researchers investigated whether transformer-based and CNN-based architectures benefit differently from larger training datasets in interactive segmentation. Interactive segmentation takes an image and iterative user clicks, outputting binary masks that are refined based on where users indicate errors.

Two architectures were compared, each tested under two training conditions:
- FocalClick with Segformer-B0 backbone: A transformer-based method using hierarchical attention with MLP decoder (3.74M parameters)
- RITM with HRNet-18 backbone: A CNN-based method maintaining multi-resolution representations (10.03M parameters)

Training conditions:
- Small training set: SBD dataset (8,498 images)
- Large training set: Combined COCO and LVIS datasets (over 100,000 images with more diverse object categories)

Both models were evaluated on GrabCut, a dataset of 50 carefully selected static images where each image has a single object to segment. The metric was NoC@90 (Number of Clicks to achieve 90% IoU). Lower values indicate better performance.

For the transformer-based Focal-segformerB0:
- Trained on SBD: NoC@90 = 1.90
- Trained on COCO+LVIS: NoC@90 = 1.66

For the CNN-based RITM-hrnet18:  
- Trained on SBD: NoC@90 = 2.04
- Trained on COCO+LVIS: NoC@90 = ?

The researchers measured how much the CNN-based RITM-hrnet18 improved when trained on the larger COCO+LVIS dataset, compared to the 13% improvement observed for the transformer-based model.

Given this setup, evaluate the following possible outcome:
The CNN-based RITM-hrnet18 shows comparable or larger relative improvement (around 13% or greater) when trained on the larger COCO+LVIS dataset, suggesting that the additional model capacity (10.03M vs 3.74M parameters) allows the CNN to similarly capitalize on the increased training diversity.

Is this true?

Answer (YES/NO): YES